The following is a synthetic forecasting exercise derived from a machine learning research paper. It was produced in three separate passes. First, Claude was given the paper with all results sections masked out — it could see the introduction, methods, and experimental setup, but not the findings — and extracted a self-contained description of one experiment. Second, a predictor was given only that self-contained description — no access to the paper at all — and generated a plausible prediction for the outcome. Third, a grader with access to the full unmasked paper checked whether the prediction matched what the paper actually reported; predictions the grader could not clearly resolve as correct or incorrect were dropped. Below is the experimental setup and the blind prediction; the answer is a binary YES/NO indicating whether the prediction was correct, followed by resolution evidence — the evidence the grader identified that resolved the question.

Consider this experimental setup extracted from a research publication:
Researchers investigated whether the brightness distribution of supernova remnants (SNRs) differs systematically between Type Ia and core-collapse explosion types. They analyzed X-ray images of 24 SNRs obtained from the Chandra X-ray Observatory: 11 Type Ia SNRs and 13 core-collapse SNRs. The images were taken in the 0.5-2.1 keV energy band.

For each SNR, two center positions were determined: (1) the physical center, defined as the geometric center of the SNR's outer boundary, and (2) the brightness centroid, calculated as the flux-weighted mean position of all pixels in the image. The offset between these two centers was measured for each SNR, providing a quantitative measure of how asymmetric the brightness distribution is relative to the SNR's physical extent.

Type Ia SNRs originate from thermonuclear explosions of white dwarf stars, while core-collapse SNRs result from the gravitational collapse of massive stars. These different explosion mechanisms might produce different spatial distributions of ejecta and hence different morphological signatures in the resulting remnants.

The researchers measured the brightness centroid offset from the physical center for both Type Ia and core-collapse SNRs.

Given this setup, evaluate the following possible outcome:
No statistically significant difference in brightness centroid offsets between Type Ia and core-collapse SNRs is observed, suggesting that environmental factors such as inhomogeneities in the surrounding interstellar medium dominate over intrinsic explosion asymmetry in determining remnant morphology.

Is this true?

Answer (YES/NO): YES